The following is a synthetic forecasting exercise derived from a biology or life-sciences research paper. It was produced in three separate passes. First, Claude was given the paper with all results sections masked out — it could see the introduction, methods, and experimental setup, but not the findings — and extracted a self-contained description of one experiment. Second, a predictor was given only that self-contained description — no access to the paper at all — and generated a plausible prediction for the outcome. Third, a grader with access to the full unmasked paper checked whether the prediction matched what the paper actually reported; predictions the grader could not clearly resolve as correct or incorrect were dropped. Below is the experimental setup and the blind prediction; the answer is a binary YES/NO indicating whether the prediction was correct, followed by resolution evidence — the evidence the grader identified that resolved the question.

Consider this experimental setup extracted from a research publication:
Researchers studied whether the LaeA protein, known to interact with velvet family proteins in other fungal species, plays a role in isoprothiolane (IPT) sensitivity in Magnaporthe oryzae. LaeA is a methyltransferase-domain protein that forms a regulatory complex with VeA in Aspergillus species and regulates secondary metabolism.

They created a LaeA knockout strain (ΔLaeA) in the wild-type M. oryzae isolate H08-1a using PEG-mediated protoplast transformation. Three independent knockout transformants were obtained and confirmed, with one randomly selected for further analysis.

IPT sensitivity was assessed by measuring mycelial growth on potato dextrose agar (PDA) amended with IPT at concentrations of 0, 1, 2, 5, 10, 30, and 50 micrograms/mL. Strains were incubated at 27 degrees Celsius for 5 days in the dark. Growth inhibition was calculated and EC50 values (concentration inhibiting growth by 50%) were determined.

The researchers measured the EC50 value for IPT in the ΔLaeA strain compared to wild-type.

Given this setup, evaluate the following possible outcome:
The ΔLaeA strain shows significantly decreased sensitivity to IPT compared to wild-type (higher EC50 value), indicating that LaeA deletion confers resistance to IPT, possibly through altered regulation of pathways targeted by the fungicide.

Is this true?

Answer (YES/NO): YES